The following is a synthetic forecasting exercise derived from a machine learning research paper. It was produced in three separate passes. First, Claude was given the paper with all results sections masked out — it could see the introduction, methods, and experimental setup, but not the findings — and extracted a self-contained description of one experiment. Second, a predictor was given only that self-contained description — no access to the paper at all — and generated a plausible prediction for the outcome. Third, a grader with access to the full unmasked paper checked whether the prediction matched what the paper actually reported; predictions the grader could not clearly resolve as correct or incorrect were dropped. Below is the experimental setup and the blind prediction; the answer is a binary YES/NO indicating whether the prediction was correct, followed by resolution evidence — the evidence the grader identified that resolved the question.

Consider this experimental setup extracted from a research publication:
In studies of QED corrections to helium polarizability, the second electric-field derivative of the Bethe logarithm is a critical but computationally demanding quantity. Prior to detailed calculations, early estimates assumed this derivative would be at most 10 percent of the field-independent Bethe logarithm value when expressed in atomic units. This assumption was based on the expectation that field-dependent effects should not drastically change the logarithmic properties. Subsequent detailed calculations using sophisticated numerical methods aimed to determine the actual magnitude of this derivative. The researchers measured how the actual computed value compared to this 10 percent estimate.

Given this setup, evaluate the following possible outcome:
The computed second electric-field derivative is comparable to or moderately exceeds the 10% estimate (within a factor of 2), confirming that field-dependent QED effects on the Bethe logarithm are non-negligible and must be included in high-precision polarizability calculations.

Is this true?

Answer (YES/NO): NO